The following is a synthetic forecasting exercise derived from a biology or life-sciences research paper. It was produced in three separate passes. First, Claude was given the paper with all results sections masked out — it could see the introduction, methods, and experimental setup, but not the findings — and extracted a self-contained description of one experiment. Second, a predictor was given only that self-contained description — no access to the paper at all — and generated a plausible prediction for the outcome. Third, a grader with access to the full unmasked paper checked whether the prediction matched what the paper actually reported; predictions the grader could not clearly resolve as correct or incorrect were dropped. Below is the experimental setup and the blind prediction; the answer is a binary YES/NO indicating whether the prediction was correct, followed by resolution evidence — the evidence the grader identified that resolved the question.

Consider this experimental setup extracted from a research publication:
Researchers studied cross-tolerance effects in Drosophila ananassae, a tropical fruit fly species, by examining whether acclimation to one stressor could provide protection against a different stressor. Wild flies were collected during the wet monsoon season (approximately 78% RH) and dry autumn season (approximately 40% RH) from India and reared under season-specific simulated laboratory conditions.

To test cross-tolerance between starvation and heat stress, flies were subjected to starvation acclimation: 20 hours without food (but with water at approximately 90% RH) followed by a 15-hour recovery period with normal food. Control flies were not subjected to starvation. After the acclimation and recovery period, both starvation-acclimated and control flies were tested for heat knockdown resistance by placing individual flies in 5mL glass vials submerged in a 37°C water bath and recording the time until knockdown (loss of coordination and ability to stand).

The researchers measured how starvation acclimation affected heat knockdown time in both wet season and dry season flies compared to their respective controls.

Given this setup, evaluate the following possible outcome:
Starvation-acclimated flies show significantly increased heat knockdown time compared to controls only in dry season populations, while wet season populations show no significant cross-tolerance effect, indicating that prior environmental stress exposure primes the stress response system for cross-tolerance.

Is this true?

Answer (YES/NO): NO